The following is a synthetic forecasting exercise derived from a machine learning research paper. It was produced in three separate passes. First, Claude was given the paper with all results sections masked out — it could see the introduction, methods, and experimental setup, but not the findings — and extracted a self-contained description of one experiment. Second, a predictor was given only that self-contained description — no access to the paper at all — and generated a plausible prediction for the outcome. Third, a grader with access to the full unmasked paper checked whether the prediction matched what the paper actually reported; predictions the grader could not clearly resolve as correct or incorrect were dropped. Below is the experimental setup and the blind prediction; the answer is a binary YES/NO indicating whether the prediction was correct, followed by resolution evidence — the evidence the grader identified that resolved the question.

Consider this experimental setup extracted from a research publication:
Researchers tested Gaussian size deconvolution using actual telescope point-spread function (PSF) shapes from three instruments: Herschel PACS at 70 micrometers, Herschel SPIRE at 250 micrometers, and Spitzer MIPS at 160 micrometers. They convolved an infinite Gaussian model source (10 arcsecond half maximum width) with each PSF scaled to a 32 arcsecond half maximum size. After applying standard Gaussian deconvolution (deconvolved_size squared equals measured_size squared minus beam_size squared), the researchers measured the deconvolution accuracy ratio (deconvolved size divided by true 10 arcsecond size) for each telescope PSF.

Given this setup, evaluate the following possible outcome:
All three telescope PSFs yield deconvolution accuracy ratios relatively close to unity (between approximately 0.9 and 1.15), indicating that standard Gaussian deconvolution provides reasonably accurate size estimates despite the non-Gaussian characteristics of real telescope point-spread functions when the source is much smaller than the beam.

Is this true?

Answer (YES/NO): NO